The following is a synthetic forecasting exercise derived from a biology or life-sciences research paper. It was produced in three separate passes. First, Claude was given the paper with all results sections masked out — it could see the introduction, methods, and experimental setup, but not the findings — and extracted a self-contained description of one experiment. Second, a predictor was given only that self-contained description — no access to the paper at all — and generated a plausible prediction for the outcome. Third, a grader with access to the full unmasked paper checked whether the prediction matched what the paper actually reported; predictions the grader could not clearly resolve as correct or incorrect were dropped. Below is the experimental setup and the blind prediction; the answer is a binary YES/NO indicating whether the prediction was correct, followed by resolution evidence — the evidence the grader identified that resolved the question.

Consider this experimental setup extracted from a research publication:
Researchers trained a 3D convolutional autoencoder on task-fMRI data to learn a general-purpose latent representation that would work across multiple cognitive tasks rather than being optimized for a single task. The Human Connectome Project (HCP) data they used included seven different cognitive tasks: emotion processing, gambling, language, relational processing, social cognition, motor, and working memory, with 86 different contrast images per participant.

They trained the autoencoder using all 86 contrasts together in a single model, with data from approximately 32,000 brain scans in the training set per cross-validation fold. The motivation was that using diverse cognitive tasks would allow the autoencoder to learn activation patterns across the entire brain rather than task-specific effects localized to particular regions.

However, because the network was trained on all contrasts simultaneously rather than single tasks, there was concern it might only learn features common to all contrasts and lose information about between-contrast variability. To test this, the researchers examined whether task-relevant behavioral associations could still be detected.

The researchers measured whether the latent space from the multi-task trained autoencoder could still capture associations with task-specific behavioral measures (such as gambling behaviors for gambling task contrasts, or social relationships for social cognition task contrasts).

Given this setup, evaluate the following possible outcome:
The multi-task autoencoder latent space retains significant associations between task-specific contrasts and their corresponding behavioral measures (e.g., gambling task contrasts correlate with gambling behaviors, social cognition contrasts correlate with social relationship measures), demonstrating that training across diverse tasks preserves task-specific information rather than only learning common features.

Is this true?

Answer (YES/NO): YES